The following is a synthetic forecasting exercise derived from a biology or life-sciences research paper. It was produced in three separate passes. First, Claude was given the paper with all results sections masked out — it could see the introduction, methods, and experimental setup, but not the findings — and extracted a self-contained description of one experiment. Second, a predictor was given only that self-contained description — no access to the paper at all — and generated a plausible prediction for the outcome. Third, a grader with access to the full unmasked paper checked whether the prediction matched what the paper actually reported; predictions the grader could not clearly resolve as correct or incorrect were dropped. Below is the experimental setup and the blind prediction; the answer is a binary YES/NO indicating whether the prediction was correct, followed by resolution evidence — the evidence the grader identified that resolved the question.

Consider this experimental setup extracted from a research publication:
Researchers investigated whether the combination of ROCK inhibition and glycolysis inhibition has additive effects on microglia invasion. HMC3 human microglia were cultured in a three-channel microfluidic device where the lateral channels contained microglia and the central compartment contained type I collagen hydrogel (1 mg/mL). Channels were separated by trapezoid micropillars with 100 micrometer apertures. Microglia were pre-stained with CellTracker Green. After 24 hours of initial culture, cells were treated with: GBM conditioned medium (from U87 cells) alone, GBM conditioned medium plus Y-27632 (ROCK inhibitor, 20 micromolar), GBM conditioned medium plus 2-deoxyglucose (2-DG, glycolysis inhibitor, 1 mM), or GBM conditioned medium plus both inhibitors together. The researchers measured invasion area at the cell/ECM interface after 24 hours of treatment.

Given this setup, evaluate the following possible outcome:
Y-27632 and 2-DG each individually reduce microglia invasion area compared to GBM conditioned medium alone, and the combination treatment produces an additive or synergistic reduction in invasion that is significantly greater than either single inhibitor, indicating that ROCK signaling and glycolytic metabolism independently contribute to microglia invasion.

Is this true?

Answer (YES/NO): NO